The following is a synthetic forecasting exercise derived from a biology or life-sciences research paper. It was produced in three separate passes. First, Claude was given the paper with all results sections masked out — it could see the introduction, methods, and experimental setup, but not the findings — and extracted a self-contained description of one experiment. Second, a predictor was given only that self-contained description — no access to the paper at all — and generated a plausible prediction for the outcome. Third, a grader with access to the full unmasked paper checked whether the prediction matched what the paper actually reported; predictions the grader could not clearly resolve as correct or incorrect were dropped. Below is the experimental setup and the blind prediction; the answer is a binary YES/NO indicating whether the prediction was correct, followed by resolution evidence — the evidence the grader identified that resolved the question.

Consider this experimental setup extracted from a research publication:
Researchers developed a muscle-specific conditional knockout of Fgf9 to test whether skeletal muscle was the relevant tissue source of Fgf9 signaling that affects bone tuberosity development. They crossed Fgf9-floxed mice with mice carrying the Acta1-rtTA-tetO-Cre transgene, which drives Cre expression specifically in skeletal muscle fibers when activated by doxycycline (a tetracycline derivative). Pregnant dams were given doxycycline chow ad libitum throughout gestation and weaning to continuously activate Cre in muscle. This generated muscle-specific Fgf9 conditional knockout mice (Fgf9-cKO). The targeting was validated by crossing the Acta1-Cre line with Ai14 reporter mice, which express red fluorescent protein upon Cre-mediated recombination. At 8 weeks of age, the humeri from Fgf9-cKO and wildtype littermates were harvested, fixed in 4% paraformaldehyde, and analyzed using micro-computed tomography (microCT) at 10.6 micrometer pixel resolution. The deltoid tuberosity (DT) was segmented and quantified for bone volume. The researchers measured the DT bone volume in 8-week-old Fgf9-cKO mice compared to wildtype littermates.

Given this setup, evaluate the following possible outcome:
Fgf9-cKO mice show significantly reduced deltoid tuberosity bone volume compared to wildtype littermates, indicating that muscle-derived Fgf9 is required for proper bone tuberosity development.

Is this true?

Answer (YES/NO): NO